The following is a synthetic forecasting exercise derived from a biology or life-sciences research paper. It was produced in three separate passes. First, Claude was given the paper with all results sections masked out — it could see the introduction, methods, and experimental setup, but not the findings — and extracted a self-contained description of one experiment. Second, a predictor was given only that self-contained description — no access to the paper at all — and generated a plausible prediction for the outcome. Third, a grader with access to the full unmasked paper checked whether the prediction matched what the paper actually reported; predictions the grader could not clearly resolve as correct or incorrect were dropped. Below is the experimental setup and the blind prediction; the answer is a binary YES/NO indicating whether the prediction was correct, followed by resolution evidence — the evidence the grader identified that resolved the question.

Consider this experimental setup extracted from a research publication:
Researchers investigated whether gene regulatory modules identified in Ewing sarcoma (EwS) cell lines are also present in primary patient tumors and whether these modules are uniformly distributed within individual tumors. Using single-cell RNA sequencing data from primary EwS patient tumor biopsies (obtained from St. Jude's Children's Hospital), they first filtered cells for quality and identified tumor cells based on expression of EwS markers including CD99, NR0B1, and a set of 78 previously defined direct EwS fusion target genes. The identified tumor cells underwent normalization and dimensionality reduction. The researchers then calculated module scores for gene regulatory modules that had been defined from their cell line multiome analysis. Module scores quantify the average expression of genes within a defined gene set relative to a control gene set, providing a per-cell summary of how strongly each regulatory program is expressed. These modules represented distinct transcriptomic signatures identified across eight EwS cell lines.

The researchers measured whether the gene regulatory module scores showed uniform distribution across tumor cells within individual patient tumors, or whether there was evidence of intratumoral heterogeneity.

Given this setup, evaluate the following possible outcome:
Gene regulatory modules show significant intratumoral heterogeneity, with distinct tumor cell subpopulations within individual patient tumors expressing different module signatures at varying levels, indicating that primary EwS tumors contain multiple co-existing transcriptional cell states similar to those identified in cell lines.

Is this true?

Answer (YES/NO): YES